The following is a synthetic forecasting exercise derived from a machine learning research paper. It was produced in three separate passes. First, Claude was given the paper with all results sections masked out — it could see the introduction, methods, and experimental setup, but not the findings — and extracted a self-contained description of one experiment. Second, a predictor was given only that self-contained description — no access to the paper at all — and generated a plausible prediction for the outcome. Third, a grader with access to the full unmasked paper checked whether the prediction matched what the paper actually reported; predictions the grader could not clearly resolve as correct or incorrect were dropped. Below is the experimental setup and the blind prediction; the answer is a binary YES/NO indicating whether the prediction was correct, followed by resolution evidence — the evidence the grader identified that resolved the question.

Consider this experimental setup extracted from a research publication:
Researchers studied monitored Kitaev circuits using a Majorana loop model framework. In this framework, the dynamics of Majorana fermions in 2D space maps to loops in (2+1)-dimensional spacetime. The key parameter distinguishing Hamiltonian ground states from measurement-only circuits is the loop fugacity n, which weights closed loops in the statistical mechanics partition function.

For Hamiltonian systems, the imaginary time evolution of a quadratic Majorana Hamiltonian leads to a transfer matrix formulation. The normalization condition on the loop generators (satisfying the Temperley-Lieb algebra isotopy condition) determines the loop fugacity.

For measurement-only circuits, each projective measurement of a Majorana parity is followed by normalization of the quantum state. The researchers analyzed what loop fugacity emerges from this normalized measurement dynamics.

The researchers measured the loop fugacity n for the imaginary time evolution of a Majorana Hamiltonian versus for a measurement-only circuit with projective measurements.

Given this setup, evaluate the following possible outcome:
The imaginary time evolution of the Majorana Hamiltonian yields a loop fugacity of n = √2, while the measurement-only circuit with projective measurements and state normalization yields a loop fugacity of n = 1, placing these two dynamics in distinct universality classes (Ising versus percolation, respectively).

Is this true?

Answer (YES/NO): NO